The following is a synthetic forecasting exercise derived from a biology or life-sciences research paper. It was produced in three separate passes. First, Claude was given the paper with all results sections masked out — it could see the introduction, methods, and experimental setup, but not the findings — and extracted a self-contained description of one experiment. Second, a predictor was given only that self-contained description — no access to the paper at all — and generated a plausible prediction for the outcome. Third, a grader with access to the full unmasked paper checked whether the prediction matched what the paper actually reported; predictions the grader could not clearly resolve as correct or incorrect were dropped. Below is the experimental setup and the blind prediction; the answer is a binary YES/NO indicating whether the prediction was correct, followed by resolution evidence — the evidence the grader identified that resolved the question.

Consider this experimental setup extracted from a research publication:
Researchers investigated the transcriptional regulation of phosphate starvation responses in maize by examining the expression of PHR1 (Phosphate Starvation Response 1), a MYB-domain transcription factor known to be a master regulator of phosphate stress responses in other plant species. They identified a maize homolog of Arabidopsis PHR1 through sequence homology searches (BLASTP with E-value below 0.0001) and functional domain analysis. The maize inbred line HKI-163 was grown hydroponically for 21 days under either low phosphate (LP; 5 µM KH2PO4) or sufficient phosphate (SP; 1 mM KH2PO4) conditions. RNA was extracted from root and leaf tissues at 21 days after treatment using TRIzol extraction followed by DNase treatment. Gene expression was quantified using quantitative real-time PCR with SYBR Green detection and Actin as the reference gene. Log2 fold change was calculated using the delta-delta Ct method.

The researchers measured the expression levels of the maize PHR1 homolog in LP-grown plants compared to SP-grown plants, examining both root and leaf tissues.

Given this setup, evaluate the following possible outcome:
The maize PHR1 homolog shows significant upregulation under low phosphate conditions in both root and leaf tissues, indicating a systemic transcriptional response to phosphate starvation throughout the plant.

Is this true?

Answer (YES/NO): YES